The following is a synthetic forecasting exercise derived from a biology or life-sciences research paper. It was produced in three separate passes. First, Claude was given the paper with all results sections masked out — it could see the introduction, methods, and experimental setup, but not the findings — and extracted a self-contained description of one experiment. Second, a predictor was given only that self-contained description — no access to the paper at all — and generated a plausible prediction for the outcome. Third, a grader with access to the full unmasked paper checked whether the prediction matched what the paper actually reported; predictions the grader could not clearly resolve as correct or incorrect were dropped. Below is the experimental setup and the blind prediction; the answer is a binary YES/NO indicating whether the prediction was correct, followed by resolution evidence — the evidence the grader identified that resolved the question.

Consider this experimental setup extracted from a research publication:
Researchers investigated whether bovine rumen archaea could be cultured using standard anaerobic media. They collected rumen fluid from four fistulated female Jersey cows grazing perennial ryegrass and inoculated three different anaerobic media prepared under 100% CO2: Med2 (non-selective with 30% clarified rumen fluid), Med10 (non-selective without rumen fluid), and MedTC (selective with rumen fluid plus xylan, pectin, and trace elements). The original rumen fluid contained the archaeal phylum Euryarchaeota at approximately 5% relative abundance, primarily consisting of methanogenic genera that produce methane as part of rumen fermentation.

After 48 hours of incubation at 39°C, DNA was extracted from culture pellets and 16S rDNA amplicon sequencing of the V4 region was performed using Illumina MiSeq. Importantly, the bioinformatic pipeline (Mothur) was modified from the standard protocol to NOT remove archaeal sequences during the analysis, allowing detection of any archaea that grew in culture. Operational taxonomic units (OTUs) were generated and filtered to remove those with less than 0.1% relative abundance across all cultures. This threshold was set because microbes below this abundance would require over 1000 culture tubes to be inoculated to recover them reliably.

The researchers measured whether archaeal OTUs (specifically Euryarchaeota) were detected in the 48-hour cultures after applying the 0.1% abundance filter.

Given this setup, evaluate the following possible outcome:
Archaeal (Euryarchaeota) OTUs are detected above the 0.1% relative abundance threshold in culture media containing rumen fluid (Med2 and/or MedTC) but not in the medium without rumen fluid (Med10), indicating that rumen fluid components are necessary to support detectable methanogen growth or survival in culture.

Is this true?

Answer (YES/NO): NO